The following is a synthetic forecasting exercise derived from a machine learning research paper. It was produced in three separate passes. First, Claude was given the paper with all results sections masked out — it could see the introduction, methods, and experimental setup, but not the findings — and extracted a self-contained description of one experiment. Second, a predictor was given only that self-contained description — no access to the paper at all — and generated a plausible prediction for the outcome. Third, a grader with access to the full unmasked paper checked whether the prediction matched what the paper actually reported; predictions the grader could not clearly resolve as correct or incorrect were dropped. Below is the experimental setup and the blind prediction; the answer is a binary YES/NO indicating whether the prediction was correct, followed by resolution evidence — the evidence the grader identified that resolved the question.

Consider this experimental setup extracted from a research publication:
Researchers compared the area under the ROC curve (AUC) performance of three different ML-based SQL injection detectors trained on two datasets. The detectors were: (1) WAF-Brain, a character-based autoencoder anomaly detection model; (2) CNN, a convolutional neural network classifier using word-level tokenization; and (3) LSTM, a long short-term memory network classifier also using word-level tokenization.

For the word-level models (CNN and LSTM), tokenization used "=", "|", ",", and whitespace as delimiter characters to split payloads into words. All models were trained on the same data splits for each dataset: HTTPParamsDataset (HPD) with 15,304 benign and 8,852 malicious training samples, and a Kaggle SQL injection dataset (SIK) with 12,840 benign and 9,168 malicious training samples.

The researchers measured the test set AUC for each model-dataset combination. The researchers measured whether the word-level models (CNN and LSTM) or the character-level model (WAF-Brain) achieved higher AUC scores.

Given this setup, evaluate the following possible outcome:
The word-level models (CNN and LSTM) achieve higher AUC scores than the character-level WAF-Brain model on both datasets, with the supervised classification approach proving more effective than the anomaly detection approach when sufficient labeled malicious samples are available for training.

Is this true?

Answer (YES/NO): YES